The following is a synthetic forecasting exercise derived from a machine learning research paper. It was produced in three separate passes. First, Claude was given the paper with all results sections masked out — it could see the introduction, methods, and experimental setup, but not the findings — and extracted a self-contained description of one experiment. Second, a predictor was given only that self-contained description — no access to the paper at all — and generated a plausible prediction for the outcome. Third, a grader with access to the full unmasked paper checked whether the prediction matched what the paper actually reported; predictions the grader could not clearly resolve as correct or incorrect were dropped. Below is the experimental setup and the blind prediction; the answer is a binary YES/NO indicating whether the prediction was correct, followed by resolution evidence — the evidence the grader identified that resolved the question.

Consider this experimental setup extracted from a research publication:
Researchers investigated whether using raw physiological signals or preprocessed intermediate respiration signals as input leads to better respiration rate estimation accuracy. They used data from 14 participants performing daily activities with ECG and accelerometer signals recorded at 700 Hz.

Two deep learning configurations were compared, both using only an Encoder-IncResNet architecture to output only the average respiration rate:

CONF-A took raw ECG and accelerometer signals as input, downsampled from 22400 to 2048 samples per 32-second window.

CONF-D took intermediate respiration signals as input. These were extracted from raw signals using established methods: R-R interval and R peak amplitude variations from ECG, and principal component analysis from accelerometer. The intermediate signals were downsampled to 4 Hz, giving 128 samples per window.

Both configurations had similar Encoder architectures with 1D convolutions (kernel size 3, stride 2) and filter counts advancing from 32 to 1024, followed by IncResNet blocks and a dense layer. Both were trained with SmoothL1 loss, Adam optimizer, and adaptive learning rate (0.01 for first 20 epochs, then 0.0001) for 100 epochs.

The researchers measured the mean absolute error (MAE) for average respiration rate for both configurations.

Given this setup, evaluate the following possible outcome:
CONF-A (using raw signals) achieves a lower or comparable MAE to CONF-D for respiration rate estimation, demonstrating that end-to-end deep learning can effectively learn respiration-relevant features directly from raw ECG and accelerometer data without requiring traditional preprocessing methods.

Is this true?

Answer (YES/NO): NO